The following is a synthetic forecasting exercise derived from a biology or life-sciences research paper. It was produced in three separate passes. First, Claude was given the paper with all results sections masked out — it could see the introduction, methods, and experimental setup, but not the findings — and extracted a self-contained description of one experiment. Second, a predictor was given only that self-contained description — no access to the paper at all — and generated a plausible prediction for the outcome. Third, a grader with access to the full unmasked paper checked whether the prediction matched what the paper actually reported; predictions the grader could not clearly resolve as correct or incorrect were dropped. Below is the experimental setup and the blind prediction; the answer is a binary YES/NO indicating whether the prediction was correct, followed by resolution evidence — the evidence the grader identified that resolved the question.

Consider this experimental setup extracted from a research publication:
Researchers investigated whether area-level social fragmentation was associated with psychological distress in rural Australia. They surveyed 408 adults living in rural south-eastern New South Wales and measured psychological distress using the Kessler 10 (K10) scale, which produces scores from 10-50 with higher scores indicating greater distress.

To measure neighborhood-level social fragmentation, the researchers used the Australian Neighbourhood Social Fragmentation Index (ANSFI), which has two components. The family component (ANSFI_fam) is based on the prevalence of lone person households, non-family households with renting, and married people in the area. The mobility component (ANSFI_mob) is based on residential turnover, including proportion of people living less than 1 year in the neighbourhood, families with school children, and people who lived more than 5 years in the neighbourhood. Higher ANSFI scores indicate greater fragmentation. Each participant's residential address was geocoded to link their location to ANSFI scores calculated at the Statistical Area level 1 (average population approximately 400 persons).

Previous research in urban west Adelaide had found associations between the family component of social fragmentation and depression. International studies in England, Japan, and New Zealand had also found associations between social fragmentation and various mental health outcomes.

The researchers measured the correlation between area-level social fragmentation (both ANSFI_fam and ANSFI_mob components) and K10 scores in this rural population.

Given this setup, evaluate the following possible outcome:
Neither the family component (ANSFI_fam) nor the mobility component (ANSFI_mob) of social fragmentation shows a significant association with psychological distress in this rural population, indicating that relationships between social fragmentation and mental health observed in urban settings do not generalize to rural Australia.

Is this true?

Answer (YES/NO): YES